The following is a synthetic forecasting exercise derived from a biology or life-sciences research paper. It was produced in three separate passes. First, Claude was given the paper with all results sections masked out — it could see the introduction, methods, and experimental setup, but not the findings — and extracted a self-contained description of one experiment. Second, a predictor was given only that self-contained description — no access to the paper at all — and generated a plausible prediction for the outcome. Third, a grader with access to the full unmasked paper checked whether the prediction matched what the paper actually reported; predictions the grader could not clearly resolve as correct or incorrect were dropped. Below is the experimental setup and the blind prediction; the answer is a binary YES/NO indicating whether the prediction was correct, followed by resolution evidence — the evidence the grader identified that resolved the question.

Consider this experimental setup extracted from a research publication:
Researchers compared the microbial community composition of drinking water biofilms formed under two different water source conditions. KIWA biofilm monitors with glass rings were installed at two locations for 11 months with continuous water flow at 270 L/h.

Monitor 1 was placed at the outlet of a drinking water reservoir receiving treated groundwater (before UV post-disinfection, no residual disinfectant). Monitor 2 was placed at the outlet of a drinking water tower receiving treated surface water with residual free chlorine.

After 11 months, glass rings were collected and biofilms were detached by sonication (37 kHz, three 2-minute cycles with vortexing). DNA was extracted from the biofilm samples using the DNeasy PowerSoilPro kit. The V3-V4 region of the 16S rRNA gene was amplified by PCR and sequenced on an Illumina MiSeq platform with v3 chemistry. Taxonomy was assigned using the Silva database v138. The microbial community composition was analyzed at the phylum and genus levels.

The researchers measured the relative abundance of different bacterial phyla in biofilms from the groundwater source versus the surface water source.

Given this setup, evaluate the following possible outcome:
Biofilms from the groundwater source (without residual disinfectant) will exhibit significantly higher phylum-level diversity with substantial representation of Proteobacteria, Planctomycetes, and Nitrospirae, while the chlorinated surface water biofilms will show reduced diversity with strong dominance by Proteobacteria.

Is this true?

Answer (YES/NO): NO